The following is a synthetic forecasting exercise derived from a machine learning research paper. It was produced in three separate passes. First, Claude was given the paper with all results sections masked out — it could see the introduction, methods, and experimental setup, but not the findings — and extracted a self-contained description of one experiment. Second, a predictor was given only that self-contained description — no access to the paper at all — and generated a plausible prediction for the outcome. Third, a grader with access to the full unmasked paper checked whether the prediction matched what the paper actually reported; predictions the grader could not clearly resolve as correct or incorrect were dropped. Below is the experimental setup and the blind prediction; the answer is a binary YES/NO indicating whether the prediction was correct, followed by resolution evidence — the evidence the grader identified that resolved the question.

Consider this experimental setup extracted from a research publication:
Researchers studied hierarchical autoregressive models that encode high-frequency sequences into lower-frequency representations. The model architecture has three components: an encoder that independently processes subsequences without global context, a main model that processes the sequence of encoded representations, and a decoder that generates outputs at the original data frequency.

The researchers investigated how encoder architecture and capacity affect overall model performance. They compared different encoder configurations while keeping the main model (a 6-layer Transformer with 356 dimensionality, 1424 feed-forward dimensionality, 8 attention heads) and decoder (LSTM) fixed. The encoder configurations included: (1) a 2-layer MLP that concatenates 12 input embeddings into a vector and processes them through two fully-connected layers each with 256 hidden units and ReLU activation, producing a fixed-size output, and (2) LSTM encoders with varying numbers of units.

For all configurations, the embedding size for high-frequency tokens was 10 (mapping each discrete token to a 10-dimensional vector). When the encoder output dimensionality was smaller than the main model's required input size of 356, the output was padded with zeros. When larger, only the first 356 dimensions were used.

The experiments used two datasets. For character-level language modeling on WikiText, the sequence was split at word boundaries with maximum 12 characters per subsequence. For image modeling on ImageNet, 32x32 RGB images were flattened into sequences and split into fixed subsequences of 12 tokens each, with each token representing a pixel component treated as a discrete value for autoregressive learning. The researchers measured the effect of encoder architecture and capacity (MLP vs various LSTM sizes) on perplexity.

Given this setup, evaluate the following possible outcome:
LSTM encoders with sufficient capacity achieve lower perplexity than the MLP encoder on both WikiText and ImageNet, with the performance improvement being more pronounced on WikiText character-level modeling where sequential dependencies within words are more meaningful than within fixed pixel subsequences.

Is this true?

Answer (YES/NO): NO